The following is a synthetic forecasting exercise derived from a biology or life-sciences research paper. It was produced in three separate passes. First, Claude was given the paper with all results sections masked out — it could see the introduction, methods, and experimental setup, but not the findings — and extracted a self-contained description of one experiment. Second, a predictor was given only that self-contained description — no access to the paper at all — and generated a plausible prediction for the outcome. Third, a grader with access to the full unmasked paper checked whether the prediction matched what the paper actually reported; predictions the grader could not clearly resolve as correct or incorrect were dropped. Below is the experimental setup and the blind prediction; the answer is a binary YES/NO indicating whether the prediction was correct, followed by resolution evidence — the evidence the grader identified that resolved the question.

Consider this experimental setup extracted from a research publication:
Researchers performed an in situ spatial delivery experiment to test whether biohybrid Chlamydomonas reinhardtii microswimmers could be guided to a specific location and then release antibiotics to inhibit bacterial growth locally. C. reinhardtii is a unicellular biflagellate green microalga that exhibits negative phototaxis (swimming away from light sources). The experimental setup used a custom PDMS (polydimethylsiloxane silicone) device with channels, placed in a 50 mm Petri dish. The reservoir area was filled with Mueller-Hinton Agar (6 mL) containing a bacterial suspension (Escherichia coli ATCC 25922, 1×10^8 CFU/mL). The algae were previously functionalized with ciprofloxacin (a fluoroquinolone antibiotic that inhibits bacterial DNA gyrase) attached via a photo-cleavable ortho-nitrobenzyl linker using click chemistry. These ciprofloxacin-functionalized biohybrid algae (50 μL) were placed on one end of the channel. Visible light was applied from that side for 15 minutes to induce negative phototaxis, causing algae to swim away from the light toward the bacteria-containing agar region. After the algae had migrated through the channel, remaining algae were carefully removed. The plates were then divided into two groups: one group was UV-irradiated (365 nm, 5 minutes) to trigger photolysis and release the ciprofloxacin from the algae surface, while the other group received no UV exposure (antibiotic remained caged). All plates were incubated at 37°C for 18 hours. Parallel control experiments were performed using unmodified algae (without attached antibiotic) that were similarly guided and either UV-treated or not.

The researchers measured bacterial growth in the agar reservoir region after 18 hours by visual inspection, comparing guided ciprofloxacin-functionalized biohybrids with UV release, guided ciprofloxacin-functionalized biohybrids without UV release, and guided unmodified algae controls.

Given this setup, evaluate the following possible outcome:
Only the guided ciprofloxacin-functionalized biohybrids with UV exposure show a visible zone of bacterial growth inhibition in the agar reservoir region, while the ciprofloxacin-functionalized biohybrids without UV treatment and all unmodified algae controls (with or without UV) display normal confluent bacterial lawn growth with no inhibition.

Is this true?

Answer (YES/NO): YES